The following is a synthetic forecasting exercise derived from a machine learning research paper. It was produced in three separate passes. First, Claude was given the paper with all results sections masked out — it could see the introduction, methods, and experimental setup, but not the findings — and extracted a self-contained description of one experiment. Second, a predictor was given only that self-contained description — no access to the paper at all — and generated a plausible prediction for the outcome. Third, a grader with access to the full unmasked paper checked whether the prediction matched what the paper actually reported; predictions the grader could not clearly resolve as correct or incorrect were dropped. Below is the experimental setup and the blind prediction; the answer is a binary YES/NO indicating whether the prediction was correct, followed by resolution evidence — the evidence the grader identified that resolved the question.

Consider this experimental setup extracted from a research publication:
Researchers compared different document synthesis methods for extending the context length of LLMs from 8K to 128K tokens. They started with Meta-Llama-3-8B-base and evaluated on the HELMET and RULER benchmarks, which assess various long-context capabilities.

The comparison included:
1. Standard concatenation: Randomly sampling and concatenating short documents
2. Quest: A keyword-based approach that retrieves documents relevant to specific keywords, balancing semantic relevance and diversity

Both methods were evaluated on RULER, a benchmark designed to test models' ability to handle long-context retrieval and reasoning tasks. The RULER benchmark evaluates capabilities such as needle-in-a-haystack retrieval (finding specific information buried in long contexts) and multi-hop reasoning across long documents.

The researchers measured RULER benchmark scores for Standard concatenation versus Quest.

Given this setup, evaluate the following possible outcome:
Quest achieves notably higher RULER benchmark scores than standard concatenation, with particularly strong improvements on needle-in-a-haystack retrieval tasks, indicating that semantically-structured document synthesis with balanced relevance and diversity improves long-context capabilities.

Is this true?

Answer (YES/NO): NO